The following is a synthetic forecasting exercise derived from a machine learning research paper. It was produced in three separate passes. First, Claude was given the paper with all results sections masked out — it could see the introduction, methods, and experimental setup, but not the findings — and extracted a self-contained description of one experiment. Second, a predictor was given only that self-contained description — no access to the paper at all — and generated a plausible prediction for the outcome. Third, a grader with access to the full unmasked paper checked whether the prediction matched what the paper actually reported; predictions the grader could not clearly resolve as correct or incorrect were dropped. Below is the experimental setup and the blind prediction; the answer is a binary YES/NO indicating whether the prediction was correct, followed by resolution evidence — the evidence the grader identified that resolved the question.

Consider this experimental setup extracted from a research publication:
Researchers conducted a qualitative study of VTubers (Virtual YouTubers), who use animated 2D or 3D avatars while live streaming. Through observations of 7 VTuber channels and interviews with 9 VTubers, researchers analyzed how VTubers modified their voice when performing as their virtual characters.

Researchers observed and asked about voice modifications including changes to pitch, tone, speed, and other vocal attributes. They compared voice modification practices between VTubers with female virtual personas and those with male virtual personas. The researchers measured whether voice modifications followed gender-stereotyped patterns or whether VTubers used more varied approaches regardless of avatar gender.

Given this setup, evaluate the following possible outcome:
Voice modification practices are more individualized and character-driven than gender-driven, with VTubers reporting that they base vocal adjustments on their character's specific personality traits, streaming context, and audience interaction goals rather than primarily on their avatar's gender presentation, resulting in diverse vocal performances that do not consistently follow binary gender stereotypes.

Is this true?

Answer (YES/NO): NO